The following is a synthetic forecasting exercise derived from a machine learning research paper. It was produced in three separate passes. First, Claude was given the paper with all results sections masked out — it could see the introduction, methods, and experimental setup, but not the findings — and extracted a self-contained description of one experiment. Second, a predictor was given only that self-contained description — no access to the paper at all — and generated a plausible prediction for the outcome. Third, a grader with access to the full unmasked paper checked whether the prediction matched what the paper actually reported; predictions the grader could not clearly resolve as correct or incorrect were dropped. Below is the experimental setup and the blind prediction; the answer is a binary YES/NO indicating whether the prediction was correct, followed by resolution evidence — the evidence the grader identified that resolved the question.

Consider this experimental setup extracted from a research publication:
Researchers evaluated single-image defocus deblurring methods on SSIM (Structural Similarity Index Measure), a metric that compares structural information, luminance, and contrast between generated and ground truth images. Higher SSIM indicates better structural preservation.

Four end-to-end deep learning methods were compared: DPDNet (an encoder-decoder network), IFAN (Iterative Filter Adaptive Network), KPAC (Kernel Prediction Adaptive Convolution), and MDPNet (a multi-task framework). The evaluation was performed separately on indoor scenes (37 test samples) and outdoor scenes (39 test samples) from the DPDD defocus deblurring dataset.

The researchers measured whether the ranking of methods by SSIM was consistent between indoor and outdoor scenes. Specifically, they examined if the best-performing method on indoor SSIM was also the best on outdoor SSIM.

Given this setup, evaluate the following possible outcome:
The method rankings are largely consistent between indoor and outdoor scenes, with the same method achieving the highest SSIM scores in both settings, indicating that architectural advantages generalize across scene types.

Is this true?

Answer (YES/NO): YES